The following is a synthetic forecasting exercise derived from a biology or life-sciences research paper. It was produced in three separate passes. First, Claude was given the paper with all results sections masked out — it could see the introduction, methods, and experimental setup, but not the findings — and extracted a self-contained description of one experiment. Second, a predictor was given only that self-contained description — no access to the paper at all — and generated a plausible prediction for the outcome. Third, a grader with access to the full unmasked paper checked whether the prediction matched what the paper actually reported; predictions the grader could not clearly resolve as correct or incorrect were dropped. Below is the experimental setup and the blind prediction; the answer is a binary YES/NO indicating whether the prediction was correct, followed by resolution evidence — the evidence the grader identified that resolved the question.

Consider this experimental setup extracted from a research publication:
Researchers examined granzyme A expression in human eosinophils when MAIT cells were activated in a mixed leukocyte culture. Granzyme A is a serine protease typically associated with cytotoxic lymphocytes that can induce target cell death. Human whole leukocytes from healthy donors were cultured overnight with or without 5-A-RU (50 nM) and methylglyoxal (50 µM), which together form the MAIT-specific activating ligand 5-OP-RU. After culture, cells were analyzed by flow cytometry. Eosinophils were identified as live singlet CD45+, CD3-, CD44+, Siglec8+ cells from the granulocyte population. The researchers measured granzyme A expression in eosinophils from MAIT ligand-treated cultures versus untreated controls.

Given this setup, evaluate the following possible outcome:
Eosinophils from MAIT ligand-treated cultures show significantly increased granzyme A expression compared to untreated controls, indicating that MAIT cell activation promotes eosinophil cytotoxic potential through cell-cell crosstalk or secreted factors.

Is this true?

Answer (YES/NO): YES